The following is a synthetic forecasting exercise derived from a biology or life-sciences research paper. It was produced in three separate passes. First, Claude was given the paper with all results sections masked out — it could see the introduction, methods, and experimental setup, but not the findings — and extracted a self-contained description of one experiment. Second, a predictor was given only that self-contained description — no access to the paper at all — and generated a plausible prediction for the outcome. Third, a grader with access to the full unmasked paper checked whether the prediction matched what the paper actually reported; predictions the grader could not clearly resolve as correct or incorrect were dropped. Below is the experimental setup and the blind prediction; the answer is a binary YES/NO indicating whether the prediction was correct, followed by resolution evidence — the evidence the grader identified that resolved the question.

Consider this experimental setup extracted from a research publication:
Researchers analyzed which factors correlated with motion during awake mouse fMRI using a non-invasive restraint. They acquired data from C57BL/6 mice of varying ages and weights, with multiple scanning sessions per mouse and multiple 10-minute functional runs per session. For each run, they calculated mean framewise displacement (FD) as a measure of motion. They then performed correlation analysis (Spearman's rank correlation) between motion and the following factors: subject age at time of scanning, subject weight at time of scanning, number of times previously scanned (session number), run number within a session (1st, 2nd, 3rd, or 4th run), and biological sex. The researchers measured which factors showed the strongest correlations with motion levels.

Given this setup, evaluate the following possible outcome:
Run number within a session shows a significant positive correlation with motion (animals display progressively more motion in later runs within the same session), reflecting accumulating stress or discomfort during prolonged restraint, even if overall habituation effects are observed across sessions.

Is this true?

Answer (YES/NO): NO